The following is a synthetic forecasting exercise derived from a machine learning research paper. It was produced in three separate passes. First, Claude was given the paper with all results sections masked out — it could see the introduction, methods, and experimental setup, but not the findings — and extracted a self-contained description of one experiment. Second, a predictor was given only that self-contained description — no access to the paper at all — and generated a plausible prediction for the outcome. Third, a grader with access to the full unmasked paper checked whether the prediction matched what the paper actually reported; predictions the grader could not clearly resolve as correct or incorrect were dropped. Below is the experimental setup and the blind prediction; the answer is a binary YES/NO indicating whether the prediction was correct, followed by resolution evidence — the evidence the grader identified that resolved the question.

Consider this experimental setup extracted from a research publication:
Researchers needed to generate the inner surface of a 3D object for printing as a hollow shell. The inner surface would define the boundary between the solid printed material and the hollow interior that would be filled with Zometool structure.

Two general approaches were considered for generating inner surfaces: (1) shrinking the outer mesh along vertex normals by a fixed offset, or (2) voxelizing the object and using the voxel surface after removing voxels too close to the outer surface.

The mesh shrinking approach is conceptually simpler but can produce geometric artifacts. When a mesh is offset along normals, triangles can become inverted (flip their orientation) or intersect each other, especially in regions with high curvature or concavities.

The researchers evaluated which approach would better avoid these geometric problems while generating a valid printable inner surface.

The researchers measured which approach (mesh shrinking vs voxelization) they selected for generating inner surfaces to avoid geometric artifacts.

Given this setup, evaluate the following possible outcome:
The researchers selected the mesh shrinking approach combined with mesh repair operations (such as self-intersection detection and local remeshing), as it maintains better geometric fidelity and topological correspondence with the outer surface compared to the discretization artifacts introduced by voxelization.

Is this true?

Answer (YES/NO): NO